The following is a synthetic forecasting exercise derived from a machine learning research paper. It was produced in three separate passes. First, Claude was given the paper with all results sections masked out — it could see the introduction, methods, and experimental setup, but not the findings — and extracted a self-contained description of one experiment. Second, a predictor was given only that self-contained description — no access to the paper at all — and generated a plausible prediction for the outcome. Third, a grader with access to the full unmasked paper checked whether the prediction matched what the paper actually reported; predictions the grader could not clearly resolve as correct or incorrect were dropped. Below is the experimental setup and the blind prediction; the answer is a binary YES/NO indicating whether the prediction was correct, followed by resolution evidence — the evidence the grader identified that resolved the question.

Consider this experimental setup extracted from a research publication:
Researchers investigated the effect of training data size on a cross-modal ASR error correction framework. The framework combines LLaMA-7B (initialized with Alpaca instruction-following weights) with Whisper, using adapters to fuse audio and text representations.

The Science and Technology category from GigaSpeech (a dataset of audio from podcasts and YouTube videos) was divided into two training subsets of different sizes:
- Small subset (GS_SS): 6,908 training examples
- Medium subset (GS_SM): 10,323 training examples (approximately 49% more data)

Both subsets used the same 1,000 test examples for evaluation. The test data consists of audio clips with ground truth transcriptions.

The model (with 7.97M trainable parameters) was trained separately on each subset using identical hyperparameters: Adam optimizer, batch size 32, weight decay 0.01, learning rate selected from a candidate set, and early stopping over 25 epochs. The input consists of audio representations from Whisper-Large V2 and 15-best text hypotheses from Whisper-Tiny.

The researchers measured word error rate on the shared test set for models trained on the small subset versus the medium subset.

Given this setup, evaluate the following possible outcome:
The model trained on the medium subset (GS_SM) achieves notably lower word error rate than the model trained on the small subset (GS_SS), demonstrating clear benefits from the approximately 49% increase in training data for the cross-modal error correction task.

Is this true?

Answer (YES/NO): YES